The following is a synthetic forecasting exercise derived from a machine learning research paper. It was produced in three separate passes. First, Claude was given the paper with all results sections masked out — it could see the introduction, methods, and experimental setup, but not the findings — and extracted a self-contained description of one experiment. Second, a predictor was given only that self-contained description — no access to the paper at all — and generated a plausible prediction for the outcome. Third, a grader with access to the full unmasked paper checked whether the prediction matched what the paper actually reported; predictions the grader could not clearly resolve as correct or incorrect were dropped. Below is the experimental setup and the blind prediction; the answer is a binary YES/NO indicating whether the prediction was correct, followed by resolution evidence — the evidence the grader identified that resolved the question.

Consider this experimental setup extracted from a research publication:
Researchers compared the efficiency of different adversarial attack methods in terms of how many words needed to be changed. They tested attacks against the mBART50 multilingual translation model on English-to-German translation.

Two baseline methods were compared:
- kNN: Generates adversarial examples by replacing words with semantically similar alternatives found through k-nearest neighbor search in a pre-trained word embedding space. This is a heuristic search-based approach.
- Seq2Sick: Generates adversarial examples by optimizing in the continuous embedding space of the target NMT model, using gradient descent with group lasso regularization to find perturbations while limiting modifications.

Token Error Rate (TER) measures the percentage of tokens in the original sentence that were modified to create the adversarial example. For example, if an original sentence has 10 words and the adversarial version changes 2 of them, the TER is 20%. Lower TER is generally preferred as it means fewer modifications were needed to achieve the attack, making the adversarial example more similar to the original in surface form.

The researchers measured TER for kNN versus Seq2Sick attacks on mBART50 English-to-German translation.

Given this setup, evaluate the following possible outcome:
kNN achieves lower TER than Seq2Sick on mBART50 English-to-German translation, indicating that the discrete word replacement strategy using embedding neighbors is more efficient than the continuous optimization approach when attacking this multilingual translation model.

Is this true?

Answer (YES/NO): NO